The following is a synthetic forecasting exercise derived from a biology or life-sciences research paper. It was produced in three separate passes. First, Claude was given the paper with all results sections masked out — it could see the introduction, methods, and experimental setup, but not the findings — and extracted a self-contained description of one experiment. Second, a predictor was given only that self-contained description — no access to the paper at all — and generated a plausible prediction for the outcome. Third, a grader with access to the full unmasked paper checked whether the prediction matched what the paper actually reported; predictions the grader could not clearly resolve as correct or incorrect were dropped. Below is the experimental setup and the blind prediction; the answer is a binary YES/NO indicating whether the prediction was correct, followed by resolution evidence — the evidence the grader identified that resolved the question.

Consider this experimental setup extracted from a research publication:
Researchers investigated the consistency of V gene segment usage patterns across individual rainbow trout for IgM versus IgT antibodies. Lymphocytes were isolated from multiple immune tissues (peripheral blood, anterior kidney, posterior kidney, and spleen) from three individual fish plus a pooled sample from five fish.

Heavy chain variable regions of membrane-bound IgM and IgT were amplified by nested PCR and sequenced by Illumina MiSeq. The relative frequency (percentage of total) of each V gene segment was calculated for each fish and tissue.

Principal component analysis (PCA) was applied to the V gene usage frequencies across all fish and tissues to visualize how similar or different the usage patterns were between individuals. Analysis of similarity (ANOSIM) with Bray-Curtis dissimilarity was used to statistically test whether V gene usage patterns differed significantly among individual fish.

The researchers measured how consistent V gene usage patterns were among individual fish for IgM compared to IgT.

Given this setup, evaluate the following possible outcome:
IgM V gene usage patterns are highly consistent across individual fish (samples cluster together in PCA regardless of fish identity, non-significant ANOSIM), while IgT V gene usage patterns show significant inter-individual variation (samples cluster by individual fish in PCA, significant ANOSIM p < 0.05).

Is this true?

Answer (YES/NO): NO